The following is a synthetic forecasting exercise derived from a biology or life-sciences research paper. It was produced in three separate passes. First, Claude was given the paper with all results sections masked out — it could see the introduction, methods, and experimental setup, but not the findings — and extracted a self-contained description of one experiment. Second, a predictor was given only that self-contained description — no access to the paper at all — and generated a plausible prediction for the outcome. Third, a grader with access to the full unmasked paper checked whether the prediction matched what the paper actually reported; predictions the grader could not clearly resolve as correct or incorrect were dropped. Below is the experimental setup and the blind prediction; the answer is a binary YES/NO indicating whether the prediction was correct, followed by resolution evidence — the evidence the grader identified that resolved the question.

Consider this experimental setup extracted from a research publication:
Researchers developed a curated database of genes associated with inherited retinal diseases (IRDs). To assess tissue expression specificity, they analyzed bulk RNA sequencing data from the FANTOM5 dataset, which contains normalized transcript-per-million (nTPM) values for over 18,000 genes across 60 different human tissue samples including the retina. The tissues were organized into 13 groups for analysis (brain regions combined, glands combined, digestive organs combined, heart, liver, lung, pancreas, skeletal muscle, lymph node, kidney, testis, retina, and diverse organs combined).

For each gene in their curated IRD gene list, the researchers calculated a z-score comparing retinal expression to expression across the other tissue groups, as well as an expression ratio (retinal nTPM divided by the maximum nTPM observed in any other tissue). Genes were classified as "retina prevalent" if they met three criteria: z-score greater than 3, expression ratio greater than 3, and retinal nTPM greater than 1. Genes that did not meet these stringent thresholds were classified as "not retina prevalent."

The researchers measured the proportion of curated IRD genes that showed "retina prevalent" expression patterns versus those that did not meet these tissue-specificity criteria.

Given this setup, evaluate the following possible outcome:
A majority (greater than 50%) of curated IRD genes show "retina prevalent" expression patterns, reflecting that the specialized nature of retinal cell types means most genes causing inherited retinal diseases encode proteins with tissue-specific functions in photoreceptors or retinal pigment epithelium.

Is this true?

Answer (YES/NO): NO